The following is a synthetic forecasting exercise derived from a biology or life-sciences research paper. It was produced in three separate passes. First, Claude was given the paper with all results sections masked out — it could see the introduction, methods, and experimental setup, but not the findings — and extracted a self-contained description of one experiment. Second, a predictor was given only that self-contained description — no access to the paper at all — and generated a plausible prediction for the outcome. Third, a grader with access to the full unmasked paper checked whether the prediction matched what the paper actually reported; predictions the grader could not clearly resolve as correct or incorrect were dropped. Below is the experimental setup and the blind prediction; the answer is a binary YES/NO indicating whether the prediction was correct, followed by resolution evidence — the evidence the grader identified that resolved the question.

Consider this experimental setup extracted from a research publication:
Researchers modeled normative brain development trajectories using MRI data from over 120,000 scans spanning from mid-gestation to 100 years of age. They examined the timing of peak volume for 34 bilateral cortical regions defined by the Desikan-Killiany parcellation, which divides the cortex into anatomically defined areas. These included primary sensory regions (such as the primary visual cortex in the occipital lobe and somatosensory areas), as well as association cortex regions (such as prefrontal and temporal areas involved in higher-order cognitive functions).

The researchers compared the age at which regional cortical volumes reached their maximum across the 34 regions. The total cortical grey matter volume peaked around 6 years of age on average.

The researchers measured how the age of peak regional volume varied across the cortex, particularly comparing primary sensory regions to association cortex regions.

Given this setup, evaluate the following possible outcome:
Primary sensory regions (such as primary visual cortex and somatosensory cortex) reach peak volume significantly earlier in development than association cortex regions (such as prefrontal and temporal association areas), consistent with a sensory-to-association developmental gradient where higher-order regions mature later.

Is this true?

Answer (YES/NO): YES